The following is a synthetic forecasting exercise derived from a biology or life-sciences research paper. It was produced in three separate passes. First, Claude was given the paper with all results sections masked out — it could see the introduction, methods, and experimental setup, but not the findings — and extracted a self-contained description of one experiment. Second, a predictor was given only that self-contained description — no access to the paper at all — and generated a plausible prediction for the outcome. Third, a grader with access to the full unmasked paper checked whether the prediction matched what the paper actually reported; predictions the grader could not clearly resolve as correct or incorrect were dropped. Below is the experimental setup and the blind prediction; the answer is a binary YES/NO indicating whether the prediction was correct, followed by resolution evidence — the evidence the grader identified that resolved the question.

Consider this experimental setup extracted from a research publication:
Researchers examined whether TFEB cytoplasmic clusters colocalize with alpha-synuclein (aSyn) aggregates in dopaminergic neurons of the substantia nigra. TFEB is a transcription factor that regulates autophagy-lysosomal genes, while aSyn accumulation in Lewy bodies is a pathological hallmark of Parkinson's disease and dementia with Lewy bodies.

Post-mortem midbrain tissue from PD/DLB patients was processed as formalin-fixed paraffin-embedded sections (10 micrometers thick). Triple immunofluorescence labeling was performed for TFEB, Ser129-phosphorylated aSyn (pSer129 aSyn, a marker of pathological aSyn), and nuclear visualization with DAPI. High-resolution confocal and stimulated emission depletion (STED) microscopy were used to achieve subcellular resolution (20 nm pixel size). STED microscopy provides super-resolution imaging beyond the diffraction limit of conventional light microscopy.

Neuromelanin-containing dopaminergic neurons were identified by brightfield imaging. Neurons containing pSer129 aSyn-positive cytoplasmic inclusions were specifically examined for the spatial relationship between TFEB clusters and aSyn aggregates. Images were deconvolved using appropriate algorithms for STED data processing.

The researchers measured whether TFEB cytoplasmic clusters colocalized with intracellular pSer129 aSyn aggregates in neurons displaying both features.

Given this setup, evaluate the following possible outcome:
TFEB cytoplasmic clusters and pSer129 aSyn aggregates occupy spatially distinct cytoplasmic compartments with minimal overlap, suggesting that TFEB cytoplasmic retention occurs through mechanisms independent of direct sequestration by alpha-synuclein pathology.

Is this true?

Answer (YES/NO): YES